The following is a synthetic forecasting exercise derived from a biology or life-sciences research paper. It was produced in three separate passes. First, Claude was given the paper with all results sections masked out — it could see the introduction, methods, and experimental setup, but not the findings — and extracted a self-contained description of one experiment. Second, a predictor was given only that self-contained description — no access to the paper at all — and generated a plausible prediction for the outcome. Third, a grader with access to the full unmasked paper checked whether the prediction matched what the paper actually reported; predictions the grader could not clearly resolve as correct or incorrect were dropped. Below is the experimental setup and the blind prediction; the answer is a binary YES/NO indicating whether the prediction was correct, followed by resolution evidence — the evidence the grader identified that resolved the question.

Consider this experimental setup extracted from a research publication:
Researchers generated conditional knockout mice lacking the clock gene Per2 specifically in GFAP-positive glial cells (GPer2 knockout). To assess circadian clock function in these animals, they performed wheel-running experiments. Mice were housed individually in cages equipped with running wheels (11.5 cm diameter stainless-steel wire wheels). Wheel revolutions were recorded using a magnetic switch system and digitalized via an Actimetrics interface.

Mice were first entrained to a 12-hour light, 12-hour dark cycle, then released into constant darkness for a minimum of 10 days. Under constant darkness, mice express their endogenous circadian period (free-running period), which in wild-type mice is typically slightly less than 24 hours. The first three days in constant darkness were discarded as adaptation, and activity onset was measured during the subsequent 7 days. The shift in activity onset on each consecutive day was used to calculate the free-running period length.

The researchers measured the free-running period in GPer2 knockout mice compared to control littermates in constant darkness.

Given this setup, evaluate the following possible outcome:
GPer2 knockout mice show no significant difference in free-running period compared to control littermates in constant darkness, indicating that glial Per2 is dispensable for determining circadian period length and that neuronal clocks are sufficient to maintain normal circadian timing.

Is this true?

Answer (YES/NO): YES